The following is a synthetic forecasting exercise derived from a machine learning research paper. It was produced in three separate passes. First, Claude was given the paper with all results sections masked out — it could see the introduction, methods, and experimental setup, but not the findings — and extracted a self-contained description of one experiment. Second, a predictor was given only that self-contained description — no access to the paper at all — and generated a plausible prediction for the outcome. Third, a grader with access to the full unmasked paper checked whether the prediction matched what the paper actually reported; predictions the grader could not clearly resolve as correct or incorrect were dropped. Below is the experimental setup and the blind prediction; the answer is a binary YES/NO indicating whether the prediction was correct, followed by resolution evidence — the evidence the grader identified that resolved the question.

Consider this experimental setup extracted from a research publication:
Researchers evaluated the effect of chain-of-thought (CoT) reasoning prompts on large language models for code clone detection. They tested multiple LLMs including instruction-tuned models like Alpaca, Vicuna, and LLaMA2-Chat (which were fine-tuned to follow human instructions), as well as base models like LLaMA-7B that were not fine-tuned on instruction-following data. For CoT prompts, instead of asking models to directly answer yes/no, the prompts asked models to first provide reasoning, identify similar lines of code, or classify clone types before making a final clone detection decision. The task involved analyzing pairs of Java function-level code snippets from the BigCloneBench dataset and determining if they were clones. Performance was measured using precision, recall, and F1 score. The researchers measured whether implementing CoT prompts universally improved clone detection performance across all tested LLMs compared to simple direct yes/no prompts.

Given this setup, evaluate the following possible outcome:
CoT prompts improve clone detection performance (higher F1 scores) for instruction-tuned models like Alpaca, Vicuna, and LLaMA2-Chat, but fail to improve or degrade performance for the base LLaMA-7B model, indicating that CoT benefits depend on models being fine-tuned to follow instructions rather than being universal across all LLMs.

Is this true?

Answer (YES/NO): NO